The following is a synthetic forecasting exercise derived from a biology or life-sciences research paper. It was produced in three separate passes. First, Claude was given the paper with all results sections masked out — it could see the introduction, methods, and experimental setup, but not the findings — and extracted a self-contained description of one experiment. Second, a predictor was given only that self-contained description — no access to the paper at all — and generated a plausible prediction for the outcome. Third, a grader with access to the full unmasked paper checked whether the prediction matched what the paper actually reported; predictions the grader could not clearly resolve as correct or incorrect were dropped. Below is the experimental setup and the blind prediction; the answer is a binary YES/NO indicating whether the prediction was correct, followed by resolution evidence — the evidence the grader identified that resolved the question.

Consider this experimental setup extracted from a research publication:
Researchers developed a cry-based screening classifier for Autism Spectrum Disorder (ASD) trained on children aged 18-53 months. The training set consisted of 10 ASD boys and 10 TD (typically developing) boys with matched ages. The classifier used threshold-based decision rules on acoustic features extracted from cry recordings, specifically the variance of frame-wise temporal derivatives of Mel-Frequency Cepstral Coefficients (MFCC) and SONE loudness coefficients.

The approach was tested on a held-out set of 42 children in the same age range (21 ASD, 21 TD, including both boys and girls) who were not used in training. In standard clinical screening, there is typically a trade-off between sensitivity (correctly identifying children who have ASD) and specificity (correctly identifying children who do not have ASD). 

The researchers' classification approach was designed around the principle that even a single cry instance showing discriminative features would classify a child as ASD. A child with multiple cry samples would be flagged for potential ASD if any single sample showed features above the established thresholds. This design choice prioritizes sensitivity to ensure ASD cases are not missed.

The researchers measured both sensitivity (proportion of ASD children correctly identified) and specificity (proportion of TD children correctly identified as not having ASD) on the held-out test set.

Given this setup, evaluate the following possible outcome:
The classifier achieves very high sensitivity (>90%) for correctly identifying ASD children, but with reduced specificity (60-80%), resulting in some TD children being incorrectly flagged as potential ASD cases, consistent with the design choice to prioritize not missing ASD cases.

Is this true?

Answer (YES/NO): NO